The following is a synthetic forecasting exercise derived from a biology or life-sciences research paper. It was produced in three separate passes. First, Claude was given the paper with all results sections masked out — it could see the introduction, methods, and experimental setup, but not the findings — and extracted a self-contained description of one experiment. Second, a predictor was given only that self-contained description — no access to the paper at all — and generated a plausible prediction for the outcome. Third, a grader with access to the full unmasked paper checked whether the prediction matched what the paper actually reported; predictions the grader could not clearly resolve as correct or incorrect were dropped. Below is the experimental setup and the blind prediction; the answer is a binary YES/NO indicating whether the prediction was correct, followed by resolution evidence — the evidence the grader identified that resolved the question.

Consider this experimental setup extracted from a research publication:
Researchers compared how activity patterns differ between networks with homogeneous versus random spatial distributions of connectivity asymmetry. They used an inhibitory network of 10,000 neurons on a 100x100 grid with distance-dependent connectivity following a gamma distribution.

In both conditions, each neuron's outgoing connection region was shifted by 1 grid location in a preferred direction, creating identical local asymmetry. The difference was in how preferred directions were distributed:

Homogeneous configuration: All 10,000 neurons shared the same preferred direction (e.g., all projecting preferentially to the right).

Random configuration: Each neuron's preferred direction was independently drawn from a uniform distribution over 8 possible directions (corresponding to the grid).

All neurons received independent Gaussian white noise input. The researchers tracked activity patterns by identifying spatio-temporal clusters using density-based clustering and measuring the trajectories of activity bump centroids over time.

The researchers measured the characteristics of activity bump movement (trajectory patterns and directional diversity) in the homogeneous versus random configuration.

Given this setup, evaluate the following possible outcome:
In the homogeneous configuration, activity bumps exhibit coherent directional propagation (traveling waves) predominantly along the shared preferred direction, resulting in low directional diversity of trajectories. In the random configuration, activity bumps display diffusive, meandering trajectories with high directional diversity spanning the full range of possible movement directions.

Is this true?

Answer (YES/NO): NO